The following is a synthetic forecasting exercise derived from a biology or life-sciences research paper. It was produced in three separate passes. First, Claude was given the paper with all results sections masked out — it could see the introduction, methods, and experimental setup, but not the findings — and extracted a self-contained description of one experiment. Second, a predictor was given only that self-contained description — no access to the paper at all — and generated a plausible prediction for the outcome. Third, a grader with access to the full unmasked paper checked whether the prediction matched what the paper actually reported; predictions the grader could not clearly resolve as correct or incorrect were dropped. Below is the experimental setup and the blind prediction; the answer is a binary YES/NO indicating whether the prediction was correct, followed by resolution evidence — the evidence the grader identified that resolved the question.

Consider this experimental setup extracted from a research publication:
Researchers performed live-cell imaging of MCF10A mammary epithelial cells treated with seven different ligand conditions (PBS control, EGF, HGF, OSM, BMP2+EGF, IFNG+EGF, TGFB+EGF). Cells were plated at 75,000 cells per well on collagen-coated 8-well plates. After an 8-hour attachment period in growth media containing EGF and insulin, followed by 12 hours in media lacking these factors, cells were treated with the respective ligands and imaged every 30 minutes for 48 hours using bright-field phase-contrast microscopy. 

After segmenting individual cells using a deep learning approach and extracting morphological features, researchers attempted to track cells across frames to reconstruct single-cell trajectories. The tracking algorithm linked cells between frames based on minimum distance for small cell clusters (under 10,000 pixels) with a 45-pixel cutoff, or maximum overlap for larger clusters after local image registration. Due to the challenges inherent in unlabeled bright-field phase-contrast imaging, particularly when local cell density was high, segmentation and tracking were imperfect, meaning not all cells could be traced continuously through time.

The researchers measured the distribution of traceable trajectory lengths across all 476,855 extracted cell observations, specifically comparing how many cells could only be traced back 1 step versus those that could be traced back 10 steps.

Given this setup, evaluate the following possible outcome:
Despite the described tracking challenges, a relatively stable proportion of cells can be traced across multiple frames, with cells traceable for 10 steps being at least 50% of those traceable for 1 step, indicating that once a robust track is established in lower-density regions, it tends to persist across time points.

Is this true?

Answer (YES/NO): NO